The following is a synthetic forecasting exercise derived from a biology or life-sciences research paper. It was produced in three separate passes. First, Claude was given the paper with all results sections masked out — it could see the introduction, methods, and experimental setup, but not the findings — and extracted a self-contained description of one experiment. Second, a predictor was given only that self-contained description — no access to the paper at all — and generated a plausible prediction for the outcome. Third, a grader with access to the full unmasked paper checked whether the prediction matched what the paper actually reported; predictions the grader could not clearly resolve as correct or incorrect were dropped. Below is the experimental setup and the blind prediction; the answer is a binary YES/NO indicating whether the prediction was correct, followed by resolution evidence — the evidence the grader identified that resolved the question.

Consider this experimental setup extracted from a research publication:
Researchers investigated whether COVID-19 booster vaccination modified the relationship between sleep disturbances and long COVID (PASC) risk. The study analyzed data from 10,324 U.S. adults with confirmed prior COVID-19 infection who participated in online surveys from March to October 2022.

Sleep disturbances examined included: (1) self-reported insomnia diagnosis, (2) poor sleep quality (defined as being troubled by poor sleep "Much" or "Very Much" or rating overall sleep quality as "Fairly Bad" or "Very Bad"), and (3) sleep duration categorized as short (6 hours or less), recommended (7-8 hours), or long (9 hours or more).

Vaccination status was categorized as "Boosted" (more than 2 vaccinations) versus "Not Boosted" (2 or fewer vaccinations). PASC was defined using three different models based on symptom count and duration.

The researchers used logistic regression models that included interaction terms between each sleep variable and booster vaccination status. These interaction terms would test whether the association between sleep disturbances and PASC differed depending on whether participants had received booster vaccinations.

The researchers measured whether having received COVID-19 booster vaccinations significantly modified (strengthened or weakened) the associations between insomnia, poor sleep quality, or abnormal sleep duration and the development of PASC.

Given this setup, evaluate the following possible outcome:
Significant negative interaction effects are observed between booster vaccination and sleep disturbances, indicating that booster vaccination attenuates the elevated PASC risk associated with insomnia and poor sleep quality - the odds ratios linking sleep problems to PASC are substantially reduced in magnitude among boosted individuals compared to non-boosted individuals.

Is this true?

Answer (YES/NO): NO